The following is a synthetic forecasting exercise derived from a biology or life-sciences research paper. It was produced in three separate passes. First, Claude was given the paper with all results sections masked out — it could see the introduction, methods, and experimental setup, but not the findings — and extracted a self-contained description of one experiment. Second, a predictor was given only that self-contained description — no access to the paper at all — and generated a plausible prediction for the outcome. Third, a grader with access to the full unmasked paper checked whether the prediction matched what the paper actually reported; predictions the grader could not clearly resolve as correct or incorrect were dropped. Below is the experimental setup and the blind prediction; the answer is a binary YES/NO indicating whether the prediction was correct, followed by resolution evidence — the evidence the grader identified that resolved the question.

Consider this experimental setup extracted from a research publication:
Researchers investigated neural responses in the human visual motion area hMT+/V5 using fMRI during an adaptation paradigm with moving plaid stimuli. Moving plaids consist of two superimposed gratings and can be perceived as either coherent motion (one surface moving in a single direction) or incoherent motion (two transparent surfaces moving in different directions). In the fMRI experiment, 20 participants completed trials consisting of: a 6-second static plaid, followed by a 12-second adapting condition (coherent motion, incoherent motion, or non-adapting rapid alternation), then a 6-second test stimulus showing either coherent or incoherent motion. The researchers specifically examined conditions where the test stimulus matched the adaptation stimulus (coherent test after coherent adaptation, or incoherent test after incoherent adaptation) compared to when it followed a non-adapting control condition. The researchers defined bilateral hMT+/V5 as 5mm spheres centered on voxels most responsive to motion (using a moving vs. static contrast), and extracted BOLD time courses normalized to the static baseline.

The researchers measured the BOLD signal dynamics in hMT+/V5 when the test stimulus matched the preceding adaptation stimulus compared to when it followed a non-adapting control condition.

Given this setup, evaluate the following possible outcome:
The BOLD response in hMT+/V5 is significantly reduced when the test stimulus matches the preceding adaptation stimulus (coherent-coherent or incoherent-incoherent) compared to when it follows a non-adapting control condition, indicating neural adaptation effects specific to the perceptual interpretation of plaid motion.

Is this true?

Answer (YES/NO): NO